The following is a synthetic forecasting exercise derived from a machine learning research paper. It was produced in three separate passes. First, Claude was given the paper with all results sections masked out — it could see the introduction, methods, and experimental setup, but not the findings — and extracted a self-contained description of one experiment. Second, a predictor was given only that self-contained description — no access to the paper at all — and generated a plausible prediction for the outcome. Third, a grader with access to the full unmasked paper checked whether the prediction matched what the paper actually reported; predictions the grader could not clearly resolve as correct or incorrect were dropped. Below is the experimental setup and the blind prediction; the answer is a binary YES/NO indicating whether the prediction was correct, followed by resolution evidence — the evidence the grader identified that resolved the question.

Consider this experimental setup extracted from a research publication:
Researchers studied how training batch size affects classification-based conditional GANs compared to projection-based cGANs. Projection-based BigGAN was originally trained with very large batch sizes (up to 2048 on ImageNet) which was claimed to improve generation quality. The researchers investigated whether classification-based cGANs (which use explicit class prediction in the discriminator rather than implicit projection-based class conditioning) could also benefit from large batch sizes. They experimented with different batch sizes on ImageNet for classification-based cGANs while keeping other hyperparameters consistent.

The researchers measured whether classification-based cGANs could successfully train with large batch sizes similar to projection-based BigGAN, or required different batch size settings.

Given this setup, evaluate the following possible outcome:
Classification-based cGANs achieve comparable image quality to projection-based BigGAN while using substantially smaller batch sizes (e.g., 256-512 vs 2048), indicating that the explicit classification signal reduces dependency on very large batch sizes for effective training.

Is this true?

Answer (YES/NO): NO